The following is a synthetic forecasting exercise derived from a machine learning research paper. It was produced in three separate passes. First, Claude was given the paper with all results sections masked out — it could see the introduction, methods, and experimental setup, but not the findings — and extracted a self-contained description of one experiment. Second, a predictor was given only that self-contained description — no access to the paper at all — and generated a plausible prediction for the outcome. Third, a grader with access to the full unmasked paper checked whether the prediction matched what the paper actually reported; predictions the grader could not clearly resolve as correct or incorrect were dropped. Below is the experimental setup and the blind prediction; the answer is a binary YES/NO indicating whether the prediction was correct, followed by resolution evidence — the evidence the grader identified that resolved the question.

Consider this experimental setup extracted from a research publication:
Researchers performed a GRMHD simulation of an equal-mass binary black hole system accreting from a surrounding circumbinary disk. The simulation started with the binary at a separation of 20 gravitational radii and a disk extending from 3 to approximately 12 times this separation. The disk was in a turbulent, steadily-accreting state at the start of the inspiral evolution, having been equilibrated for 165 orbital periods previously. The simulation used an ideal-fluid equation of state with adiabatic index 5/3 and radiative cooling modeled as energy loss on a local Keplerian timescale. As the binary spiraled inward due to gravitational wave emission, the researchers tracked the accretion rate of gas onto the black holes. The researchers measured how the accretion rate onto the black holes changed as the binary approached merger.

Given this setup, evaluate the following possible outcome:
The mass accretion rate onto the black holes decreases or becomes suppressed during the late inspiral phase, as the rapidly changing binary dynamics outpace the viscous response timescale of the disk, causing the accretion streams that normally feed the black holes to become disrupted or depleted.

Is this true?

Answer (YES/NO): YES